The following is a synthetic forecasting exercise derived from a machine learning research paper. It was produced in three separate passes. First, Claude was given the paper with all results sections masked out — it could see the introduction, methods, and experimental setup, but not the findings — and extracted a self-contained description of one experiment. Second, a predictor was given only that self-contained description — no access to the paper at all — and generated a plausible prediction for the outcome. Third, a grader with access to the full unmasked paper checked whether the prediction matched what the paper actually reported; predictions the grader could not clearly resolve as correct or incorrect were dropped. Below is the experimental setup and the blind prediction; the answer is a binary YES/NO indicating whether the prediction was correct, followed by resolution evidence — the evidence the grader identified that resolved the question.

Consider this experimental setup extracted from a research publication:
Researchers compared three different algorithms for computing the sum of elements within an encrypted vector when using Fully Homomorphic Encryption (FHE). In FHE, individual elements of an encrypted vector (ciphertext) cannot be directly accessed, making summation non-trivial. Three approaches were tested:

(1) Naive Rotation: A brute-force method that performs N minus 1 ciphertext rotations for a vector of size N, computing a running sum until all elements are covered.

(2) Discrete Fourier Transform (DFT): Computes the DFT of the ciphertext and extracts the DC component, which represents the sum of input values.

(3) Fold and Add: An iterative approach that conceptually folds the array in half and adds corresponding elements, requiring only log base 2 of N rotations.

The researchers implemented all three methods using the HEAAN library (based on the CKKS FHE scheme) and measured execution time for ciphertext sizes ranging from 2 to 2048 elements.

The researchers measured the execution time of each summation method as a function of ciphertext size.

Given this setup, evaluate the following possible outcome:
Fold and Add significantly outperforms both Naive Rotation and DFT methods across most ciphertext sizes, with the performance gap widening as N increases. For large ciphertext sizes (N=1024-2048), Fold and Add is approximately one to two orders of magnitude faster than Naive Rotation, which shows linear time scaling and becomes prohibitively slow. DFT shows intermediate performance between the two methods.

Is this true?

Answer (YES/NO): NO